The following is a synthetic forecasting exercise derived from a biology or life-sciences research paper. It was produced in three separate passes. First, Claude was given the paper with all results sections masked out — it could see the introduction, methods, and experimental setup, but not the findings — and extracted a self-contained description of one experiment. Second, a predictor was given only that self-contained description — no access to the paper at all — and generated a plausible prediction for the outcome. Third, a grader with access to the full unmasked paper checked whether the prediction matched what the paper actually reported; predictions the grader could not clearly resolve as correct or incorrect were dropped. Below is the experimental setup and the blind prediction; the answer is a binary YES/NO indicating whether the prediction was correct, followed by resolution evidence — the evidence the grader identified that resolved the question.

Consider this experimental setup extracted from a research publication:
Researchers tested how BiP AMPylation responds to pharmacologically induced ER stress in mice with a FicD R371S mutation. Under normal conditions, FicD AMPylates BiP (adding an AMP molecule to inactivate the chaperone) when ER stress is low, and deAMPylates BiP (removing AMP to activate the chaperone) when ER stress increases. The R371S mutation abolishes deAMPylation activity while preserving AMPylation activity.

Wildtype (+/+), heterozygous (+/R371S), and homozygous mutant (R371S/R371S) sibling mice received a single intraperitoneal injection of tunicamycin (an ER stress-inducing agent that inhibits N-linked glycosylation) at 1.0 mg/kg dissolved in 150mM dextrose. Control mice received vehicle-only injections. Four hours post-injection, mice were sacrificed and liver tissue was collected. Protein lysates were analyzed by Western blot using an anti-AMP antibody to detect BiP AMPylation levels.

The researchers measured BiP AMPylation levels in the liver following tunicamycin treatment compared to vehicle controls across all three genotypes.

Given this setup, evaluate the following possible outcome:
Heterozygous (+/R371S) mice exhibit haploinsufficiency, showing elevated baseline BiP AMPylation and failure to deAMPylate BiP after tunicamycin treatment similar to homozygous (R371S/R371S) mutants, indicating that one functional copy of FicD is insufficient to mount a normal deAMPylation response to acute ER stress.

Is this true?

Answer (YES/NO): NO